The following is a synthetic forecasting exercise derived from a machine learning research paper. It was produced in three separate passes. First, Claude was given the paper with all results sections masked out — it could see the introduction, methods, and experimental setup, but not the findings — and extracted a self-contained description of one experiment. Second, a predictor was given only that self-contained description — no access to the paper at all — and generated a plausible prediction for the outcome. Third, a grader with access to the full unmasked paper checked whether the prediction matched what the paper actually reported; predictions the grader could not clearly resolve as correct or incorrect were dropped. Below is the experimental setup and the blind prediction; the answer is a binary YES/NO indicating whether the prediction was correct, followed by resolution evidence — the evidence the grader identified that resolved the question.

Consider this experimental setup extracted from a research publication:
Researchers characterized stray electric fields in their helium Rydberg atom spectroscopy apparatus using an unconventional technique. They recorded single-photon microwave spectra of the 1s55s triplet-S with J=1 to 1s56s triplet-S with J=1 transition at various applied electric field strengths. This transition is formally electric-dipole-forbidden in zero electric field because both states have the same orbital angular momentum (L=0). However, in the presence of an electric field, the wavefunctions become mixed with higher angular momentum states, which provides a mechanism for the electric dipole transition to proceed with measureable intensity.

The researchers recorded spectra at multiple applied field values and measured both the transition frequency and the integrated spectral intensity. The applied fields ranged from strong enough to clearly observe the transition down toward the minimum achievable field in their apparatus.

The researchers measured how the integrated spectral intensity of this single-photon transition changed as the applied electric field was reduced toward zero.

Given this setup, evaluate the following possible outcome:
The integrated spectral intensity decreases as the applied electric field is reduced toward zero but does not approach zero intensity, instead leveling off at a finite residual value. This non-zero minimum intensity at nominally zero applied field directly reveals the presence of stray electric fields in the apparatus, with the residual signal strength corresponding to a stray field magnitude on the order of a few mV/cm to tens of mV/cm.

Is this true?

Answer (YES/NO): NO